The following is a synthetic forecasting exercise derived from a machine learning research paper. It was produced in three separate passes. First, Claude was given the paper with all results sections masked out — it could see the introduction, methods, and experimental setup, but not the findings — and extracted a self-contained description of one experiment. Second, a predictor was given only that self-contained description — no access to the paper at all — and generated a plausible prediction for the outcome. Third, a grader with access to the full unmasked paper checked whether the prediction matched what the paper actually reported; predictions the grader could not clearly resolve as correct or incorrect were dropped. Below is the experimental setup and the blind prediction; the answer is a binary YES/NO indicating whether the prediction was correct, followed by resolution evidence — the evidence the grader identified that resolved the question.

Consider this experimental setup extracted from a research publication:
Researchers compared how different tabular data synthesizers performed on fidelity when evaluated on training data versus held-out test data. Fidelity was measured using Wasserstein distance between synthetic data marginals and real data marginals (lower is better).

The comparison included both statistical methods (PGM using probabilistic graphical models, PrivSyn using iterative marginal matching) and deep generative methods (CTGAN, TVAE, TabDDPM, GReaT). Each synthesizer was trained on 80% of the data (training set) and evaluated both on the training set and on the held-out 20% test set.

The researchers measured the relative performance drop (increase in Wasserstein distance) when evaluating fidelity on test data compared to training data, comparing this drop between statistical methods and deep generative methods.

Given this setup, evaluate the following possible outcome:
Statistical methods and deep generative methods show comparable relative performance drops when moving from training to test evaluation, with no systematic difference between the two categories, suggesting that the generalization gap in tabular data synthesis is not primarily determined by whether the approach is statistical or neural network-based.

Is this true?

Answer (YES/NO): NO